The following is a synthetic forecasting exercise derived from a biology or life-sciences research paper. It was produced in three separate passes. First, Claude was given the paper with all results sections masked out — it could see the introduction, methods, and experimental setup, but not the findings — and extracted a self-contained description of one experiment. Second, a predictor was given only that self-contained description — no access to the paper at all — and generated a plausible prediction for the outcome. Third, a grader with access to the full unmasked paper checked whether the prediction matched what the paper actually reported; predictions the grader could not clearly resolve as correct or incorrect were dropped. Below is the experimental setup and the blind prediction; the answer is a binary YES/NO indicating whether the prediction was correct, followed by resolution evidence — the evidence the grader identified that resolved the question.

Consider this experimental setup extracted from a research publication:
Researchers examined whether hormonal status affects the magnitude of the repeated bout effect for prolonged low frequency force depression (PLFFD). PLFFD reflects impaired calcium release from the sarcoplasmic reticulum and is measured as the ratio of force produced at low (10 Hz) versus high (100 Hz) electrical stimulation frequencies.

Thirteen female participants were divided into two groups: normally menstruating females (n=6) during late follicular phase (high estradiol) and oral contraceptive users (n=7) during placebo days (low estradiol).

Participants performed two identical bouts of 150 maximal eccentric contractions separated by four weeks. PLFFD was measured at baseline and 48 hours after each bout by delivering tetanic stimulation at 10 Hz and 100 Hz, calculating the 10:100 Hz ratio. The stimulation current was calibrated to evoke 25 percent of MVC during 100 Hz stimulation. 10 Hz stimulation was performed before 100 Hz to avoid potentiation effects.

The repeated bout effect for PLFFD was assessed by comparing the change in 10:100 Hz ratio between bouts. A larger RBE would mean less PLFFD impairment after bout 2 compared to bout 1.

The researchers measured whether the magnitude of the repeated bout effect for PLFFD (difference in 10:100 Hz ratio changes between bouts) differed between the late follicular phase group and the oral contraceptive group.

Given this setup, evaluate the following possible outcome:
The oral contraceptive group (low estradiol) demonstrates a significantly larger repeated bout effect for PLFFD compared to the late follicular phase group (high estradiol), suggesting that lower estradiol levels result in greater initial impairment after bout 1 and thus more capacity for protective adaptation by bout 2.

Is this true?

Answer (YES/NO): NO